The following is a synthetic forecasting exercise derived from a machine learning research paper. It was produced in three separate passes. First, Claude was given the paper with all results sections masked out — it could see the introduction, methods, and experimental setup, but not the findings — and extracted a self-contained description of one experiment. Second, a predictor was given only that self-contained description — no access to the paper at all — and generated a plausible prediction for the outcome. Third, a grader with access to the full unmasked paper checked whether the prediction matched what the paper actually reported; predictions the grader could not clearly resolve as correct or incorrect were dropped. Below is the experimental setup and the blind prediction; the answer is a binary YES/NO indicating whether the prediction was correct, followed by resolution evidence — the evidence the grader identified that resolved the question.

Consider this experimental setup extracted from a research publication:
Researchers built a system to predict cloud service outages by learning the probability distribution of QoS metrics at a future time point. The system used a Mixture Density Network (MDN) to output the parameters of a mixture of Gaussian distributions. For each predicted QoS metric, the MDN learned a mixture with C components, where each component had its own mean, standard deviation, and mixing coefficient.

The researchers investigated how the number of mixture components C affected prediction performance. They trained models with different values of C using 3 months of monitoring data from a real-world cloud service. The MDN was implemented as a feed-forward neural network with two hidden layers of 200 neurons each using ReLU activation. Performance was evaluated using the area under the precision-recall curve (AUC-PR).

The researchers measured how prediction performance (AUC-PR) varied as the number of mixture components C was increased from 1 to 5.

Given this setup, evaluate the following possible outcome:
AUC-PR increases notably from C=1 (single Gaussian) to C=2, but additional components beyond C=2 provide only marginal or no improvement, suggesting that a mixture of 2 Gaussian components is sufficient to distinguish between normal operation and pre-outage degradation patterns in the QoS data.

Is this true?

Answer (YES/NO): NO